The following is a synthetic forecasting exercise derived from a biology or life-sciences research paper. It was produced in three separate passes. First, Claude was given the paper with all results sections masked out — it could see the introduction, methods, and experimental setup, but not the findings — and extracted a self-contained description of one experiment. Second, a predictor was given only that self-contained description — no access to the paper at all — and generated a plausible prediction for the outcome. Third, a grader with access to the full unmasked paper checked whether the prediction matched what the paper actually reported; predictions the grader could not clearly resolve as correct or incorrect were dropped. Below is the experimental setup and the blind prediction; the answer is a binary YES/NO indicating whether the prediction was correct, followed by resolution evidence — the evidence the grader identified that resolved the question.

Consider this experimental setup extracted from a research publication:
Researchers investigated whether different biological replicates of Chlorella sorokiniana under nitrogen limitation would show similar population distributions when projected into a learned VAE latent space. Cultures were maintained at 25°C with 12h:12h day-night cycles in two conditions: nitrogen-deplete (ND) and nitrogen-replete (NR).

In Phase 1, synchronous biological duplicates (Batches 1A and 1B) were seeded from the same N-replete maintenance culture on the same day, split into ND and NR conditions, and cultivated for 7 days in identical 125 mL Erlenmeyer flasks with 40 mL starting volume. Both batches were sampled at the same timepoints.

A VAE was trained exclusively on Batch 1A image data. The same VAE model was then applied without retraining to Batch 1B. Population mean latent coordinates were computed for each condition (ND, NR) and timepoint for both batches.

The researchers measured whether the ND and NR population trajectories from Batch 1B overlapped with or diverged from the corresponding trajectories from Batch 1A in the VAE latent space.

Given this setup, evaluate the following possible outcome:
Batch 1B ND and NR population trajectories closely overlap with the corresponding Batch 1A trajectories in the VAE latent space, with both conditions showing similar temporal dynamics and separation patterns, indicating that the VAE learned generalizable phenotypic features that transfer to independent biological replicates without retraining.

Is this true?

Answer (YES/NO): NO